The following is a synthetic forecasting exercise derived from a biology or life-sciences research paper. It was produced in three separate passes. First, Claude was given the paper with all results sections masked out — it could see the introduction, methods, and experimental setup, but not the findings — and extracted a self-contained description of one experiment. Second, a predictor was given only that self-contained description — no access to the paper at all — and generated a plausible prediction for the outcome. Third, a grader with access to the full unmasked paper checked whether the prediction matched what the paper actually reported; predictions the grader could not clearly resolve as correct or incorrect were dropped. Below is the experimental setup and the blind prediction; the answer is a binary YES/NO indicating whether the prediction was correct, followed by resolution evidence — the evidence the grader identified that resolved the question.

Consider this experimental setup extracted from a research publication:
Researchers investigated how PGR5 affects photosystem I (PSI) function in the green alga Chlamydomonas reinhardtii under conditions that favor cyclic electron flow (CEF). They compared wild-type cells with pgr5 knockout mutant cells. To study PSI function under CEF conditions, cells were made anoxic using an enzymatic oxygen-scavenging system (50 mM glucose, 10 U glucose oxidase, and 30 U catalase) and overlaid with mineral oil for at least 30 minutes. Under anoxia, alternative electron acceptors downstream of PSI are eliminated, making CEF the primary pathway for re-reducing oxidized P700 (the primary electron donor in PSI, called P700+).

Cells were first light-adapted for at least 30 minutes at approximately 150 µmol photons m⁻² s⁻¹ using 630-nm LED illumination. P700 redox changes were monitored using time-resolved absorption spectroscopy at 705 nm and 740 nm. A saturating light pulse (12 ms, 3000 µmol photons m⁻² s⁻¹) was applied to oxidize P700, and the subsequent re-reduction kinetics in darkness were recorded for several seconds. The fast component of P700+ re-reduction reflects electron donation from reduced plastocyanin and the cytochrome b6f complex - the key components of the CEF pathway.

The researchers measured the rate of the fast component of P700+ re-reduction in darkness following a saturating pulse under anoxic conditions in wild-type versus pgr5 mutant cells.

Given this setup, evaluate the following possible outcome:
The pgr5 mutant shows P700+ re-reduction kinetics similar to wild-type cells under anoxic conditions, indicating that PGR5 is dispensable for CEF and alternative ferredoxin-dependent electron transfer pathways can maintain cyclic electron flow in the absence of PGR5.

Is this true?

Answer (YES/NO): NO